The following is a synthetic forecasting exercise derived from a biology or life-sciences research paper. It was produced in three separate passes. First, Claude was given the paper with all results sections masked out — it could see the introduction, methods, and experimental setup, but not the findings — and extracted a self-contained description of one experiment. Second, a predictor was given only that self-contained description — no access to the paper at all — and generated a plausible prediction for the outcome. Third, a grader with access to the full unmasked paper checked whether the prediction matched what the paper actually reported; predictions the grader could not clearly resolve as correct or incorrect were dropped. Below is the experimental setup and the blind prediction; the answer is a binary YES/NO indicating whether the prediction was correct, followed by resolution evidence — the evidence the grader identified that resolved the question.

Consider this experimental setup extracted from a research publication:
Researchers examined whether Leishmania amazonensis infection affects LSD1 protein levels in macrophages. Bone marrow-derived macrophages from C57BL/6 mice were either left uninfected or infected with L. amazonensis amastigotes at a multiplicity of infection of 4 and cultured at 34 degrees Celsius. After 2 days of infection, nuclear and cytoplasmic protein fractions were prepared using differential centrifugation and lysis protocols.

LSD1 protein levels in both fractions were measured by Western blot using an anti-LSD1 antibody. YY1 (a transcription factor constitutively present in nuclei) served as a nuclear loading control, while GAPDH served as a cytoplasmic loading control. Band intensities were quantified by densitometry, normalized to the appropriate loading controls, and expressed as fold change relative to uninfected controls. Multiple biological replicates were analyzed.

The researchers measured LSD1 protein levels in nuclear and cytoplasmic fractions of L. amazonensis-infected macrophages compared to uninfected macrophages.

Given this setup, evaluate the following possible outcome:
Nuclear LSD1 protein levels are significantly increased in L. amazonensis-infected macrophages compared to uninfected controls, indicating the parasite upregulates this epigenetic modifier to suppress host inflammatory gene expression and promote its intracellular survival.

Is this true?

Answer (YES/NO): NO